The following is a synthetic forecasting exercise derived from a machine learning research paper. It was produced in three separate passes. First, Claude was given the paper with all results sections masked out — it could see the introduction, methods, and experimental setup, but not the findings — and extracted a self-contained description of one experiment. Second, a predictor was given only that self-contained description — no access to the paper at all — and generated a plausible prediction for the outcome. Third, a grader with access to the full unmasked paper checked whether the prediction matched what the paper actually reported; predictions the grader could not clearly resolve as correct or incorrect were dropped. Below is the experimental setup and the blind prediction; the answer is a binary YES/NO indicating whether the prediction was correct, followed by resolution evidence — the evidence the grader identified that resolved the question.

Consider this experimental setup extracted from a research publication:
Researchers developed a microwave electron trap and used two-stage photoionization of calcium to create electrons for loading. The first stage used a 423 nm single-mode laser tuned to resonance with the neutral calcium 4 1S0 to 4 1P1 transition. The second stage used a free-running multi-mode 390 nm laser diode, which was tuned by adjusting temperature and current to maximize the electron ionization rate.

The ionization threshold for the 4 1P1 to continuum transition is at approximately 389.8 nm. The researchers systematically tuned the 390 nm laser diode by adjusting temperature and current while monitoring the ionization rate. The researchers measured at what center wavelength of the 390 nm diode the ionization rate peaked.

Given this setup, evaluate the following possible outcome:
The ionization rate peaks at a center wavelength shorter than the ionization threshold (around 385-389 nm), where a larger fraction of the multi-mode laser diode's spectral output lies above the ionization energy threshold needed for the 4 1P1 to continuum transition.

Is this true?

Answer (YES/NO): NO